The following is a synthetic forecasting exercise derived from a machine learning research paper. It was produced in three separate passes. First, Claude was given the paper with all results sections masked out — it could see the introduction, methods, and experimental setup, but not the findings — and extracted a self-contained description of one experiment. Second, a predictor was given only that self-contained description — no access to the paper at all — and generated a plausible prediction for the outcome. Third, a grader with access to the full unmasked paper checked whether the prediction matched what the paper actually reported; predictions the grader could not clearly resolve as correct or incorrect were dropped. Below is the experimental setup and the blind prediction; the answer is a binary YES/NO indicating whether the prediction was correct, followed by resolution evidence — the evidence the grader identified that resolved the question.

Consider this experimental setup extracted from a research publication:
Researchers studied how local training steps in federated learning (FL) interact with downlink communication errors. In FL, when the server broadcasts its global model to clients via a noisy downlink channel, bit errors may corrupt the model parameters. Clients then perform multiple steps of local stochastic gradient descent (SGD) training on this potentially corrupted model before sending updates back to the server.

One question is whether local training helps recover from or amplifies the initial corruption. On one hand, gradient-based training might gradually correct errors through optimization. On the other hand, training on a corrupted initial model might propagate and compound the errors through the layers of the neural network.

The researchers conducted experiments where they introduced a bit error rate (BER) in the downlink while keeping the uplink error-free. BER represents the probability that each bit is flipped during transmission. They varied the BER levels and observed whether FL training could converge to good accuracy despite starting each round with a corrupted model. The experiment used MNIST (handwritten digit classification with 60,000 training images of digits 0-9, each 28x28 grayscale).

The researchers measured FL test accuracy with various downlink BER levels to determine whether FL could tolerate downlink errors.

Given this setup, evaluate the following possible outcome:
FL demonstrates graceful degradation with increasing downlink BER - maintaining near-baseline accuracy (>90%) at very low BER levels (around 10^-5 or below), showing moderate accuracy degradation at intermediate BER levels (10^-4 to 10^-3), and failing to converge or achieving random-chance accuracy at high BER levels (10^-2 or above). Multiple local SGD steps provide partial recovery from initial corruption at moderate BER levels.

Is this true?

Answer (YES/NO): NO